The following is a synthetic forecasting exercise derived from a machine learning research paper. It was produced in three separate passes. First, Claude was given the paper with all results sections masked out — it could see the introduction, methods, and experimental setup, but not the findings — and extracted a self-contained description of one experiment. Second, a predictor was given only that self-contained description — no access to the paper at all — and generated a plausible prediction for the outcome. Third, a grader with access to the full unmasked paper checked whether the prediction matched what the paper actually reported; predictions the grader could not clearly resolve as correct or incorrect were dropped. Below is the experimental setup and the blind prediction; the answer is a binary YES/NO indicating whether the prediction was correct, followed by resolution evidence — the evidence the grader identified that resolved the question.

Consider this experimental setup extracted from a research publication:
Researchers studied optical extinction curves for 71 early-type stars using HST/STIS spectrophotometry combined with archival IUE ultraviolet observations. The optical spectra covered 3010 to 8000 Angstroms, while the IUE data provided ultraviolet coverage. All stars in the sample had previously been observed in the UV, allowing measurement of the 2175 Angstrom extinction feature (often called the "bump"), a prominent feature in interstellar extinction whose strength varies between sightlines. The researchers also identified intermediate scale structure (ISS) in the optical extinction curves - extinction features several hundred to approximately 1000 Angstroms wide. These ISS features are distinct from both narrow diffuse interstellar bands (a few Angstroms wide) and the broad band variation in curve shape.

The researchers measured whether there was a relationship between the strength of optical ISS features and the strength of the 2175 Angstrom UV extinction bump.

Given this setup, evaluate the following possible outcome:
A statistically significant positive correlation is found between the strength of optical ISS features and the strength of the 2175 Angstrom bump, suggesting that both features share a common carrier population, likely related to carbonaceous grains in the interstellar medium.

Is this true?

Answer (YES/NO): NO